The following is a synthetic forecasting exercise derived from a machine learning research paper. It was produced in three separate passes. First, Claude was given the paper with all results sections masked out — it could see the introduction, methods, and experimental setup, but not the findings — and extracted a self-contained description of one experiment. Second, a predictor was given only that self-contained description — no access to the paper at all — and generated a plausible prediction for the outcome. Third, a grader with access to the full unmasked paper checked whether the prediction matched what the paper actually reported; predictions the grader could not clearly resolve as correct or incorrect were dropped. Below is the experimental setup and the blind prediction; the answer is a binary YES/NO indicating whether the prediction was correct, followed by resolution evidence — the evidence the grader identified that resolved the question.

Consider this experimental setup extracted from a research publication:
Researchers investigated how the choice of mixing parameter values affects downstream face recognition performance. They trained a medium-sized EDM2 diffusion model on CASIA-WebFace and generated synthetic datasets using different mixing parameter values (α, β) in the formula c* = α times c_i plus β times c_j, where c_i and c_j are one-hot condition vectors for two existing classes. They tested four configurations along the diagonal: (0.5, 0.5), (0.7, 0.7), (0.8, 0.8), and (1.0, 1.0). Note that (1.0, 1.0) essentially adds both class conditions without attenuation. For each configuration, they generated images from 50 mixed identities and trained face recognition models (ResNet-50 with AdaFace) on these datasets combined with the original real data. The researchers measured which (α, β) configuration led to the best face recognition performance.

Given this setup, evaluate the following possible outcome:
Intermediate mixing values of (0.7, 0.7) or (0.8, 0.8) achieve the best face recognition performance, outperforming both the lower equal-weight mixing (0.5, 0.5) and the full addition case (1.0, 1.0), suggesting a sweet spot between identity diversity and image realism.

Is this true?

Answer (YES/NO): YES